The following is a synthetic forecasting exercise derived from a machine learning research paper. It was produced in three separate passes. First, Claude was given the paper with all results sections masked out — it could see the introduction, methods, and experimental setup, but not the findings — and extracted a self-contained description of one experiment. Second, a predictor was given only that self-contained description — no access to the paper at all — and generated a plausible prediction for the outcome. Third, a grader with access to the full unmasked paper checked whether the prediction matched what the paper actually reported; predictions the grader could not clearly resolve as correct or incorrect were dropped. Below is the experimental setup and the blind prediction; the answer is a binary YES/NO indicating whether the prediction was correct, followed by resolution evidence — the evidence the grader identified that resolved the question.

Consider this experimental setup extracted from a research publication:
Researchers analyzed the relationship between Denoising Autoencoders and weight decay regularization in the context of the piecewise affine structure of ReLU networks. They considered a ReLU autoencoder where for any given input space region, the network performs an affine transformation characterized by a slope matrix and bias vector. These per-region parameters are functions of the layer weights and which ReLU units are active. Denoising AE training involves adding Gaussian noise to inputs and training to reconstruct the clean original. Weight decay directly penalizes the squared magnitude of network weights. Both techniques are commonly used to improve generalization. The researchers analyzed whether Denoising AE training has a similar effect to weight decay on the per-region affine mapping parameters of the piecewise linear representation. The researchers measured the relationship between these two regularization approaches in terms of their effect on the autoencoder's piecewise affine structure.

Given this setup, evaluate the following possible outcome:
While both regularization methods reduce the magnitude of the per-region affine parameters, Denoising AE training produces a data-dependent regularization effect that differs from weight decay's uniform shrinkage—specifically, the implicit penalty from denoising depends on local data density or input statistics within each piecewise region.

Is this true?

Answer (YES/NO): NO